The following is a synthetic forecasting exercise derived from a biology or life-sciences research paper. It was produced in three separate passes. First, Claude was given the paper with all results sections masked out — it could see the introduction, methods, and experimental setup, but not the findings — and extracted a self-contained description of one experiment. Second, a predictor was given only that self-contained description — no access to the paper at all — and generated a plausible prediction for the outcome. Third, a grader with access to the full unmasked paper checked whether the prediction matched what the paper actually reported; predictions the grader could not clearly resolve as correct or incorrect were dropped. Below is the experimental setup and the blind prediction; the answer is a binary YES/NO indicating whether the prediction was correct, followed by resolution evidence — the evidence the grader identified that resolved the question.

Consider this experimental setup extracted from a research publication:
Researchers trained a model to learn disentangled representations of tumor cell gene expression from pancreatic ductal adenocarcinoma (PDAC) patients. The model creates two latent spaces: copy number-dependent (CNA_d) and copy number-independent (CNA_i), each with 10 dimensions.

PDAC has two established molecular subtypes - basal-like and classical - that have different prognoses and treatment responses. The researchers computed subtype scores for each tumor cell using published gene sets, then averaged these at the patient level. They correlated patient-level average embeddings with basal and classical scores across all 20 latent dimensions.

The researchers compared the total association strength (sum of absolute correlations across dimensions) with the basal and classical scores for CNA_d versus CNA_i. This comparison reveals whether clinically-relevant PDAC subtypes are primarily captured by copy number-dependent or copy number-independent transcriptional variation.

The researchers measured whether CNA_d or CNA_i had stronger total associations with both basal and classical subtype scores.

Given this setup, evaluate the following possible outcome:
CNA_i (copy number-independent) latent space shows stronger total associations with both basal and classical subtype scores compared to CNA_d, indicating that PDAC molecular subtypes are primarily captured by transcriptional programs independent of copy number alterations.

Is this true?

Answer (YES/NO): NO